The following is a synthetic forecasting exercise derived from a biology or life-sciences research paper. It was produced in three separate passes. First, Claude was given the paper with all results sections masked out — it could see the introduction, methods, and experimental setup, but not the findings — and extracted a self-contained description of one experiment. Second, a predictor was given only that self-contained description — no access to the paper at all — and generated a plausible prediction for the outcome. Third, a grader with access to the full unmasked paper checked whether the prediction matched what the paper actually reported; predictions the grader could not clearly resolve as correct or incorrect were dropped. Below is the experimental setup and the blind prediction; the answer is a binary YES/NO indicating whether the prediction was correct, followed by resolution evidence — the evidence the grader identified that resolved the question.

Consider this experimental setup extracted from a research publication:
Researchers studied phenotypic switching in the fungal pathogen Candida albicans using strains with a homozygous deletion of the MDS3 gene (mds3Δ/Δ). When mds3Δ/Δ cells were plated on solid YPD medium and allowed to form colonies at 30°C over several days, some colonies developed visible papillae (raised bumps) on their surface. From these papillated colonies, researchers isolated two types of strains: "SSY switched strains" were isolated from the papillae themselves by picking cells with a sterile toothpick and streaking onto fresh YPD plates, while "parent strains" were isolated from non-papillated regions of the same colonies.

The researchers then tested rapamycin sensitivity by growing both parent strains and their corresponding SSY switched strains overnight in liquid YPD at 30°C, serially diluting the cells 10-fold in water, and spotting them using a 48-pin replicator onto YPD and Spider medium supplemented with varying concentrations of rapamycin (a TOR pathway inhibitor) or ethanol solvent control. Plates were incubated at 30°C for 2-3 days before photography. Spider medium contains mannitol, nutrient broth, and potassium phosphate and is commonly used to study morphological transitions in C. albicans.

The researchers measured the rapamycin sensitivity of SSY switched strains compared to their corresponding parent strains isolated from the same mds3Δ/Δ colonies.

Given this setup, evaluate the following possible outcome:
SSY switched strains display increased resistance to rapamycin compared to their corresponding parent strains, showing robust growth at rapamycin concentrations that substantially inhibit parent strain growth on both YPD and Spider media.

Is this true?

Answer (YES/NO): NO